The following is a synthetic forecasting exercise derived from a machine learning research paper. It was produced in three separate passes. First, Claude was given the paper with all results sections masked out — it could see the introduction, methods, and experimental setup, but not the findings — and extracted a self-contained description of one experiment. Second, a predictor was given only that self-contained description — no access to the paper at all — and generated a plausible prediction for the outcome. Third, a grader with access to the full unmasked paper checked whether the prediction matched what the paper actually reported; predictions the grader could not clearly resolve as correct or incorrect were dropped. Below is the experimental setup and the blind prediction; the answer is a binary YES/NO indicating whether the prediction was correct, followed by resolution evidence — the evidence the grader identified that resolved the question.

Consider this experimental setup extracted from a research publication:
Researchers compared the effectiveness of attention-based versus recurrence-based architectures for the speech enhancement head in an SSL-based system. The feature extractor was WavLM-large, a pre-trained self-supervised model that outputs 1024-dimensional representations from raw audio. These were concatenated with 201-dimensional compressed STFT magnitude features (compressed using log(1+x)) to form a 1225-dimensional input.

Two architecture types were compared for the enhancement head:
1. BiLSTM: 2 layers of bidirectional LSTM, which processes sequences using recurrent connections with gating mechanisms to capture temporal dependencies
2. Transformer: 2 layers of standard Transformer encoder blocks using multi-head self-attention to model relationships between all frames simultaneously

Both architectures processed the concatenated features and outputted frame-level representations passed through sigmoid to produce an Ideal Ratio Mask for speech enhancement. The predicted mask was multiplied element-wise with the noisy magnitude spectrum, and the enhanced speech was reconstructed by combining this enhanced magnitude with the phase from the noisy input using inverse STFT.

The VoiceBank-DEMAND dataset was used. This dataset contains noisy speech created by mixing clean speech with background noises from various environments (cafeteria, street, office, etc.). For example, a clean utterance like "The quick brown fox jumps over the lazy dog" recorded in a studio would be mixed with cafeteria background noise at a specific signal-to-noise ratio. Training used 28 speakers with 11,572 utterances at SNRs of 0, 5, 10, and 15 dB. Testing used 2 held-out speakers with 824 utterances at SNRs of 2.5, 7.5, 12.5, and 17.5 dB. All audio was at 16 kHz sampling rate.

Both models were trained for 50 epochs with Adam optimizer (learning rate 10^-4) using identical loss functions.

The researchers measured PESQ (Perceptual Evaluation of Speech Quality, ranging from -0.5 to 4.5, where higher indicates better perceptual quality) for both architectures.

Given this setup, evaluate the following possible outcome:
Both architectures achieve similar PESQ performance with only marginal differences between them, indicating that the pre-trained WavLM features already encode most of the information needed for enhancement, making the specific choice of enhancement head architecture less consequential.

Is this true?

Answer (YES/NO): NO